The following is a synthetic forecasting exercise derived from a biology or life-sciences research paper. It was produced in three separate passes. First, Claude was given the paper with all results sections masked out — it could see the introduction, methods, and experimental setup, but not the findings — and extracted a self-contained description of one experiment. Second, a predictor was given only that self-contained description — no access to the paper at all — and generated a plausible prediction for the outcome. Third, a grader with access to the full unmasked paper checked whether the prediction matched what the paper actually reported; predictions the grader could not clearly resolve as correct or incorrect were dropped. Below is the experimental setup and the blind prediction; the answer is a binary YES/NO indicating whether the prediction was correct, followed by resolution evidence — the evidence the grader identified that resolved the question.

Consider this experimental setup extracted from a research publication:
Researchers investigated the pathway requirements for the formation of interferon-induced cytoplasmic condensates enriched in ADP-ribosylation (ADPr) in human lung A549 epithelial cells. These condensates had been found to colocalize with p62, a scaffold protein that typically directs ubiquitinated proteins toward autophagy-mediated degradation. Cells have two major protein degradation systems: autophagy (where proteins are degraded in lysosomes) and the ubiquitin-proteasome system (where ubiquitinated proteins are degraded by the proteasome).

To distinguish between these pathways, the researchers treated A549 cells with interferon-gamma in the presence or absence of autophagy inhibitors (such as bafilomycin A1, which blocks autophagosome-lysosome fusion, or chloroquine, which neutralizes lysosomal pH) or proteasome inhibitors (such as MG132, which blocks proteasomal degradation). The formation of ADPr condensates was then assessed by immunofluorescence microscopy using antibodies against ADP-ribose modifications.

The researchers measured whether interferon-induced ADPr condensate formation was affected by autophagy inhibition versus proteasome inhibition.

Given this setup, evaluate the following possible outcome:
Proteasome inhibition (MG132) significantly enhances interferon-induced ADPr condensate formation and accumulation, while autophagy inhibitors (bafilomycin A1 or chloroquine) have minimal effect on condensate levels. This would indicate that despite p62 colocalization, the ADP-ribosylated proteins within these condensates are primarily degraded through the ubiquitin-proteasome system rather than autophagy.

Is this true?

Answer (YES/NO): NO